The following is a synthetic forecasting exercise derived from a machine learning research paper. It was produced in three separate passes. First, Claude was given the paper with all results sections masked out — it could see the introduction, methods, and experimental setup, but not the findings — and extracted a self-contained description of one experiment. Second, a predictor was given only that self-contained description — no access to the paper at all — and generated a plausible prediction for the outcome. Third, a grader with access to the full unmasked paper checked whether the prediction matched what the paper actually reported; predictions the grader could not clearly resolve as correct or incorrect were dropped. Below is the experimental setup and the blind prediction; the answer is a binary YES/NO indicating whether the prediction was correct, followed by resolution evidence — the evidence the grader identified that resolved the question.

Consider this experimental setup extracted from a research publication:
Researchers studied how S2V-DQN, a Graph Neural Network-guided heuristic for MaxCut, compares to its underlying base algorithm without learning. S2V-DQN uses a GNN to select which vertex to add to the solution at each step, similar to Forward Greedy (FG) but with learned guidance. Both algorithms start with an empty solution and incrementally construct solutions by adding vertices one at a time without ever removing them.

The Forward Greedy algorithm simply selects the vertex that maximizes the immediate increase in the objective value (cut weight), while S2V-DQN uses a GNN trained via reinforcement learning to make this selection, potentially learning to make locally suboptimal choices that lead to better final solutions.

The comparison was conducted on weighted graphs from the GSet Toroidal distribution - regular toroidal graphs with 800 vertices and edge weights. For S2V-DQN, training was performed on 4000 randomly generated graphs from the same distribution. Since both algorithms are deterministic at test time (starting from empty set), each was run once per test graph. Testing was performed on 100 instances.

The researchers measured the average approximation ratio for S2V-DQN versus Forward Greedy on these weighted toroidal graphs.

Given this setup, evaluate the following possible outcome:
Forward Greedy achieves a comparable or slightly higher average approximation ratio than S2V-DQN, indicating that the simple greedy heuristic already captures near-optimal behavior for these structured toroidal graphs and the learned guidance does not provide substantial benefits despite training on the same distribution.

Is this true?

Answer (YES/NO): NO